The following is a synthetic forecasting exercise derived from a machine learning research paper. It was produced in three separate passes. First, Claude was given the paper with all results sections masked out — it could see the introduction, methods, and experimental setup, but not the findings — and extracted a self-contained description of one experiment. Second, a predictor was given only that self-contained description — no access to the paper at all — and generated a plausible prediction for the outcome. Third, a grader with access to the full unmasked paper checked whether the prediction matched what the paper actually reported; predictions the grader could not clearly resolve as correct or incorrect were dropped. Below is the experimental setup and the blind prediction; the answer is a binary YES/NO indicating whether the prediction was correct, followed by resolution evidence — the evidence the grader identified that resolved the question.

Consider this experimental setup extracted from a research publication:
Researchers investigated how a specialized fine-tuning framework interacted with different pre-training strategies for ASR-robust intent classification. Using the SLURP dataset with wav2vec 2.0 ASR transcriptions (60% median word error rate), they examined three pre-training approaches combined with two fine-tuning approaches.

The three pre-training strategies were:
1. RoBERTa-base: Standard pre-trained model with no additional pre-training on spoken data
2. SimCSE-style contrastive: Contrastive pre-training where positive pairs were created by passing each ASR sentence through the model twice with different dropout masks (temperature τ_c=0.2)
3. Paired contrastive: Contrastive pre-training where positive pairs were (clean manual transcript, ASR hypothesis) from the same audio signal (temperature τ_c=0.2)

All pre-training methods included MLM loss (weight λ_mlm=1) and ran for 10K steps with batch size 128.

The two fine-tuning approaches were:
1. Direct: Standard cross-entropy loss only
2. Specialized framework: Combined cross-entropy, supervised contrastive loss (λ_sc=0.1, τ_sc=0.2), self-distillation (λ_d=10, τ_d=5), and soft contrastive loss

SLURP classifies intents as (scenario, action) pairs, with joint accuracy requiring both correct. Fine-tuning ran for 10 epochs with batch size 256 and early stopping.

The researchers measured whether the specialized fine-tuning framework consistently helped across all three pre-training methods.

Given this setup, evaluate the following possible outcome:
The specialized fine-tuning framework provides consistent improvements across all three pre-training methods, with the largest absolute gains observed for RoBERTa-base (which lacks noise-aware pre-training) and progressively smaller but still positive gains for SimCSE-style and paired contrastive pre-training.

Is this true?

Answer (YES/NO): NO